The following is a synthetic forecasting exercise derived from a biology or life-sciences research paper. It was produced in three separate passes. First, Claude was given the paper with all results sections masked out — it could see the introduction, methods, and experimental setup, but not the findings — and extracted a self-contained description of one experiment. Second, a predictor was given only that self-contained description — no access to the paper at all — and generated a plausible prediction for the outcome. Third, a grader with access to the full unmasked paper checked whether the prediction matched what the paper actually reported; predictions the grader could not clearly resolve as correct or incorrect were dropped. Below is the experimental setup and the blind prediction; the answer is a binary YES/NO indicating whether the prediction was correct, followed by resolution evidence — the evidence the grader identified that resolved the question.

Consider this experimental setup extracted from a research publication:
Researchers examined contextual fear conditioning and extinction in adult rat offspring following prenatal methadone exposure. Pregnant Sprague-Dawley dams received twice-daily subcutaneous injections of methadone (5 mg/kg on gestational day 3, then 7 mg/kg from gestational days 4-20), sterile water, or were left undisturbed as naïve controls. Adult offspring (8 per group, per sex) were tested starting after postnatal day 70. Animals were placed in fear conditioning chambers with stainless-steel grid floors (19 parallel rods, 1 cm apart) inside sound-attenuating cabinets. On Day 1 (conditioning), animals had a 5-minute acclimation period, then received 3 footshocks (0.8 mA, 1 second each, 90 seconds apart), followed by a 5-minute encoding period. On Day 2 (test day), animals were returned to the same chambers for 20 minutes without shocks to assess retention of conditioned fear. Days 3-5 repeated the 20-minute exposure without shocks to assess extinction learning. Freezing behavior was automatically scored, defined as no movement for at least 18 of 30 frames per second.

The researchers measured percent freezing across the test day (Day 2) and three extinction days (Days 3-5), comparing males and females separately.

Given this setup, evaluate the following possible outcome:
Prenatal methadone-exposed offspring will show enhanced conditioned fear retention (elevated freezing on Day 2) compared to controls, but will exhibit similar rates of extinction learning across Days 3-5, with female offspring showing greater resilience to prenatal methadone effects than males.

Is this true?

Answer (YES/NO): NO